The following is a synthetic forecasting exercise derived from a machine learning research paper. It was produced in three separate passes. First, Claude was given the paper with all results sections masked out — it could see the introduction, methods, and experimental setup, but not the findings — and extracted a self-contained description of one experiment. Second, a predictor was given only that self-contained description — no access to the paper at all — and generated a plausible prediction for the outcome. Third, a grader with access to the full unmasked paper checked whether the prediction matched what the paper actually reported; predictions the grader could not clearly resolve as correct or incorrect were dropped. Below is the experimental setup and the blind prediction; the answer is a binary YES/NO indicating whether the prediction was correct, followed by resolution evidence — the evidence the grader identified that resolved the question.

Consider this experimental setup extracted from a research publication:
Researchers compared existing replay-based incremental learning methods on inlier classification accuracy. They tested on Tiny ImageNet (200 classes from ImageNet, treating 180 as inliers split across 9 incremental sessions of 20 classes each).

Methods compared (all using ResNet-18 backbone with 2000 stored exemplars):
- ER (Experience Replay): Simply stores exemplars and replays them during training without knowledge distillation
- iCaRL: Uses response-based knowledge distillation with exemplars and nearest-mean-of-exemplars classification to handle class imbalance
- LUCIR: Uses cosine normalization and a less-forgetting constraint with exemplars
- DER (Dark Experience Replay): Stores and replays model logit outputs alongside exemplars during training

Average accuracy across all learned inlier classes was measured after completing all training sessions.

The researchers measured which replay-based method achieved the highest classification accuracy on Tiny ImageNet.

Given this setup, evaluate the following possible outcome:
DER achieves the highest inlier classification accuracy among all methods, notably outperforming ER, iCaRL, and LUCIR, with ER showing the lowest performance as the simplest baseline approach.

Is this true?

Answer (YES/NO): YES